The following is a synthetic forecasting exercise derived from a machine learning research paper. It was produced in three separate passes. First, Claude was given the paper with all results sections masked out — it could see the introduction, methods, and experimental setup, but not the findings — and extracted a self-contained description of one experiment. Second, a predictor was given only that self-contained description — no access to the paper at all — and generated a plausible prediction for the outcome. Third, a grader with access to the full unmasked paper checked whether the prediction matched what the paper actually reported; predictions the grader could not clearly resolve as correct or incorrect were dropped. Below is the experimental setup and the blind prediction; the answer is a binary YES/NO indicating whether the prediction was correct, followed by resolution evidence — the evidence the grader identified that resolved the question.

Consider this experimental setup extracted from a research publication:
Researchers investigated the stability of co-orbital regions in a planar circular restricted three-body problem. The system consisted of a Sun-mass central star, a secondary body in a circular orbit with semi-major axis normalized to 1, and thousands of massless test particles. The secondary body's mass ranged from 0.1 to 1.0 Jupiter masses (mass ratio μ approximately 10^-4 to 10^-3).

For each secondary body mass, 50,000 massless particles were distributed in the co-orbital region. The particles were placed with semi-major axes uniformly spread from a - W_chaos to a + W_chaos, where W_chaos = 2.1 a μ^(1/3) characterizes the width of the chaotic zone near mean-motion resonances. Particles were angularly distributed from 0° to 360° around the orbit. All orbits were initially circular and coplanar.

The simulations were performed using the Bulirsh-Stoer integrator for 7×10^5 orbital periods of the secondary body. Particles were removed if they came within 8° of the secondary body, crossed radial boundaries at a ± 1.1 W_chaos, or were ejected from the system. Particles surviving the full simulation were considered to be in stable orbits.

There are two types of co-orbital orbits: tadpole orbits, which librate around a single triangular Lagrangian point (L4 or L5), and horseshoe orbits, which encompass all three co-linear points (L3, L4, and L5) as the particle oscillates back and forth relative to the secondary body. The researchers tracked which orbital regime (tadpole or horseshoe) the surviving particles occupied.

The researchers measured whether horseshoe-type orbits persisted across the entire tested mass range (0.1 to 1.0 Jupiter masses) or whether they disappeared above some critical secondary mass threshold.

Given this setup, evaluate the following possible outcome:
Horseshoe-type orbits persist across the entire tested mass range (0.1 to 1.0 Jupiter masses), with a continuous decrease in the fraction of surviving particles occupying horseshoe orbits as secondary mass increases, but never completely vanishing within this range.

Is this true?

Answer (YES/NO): YES